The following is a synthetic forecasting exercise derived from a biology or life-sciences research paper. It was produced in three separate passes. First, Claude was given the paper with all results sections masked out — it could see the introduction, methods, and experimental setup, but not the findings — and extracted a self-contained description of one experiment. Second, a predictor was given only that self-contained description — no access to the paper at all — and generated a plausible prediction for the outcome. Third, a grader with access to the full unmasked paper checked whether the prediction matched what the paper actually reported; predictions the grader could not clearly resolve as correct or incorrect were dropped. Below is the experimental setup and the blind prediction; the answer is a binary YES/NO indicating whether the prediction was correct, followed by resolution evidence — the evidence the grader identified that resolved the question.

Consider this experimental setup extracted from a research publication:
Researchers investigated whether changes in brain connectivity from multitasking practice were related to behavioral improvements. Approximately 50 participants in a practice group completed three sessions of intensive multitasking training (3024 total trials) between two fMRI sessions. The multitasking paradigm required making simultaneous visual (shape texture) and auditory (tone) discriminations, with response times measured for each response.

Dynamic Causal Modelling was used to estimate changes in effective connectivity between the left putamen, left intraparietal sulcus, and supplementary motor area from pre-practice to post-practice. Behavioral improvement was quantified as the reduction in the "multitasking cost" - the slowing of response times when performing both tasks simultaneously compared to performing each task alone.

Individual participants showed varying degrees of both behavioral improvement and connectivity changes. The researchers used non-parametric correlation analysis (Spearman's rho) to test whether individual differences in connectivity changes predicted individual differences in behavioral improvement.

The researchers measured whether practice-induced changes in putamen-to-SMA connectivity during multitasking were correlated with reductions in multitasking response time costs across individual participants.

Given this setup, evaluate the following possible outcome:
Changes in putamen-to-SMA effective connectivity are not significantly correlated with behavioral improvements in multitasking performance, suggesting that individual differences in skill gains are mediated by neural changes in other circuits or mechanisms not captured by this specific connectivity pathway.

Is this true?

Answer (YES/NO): NO